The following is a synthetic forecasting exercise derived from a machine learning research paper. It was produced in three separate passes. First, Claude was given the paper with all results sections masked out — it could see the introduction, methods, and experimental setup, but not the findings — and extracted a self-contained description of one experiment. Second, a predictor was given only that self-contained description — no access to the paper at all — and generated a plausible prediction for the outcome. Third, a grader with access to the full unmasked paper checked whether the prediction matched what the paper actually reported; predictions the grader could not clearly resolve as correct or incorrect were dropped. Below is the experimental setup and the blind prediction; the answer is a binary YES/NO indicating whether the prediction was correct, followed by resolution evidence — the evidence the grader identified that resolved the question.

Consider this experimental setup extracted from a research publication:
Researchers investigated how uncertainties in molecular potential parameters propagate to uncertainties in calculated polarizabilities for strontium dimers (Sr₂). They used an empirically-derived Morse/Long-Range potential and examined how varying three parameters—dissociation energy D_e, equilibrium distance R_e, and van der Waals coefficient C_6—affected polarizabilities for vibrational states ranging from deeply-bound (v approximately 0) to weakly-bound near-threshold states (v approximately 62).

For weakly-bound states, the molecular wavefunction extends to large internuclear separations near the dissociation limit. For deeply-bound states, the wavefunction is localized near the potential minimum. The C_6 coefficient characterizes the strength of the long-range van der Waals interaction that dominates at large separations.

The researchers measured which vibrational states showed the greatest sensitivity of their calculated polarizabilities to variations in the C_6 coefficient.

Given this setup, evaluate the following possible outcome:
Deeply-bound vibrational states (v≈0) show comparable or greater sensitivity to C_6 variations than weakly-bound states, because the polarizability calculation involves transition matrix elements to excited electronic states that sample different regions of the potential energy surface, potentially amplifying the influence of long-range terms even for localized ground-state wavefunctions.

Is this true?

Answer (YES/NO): NO